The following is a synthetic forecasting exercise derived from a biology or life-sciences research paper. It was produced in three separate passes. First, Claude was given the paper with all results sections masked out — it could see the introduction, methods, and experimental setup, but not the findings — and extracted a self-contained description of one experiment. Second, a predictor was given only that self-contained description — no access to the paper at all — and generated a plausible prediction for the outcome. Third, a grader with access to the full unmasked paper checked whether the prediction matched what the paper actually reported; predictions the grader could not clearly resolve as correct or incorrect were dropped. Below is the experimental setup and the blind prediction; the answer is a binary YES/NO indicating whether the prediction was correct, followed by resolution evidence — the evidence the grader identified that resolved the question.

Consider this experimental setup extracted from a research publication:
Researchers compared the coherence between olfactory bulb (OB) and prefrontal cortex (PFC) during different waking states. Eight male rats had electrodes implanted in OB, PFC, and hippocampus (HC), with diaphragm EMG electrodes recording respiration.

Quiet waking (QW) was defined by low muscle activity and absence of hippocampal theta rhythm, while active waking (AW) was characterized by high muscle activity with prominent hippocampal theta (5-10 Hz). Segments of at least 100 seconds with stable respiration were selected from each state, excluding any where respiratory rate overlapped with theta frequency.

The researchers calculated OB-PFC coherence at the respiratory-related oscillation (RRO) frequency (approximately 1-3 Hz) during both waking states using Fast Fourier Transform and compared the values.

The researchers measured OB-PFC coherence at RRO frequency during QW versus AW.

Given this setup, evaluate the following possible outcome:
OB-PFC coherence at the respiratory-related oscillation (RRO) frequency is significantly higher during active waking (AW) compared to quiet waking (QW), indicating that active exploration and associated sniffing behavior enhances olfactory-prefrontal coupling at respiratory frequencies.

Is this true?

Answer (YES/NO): NO